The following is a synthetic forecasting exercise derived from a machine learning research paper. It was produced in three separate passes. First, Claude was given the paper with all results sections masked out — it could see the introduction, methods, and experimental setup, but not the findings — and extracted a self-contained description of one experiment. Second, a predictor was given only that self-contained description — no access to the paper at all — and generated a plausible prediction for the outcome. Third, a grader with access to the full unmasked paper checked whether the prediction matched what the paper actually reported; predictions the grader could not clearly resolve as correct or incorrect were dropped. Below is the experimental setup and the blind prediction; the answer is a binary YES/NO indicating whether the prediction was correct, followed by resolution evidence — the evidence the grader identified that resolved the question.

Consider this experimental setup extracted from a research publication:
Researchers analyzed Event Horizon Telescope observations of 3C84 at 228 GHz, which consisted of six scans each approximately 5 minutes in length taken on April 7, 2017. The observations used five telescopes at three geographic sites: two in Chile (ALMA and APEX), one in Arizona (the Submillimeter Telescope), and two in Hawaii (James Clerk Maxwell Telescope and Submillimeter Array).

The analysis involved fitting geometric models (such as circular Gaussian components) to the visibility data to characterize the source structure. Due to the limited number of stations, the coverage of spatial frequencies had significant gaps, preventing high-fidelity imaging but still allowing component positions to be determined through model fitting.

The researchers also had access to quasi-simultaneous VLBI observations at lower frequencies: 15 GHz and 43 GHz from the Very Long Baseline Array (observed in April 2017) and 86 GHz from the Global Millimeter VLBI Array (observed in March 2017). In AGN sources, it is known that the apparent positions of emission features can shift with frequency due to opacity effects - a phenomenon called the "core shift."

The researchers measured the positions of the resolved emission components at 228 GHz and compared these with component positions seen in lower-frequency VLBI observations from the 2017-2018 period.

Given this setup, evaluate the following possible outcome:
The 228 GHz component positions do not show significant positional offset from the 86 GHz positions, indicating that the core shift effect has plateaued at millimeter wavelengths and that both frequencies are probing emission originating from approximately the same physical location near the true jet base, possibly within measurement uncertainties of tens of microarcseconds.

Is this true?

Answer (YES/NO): NO